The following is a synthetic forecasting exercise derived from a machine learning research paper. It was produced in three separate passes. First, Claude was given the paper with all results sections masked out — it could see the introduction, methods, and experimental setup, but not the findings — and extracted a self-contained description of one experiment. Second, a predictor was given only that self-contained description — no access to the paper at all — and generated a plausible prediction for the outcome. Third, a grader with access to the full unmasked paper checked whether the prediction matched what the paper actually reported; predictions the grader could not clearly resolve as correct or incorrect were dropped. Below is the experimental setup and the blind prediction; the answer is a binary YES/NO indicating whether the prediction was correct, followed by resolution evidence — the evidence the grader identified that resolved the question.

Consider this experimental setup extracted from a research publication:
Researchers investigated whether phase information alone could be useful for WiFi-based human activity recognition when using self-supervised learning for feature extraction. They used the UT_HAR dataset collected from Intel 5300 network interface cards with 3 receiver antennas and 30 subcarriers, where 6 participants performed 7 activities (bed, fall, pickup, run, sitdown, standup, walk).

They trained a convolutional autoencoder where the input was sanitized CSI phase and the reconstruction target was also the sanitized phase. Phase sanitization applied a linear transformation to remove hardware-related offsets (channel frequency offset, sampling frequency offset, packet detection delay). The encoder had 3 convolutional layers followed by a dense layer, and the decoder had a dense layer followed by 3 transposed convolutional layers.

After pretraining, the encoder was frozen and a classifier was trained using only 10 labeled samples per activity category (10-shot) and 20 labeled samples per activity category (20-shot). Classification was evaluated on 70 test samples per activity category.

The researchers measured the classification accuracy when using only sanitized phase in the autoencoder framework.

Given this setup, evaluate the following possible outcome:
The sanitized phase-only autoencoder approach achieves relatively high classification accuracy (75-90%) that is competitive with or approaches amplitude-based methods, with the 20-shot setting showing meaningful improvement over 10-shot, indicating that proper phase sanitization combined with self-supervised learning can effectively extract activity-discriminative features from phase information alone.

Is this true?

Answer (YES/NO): NO